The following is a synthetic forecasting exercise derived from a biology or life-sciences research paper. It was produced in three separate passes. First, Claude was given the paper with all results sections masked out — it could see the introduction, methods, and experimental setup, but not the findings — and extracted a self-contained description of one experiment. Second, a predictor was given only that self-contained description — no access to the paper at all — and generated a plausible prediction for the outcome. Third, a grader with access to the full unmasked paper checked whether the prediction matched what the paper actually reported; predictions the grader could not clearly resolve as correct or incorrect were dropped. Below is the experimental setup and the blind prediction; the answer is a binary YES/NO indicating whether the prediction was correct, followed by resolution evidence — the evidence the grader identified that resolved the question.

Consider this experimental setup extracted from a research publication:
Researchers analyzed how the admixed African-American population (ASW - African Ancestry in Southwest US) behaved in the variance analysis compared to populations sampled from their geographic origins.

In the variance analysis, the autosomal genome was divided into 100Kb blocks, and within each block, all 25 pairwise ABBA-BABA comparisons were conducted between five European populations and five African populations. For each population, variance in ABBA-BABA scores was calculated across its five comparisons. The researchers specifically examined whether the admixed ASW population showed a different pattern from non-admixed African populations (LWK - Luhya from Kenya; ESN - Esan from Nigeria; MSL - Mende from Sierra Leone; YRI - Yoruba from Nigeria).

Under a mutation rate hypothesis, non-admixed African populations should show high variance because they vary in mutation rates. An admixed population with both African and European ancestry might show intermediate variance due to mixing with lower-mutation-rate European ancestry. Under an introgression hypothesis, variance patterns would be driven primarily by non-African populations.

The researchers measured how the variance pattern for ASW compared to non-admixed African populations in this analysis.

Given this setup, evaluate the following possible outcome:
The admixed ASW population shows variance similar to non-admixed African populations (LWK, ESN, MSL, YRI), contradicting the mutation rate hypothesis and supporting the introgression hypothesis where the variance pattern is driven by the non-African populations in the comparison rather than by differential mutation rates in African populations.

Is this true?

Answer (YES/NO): NO